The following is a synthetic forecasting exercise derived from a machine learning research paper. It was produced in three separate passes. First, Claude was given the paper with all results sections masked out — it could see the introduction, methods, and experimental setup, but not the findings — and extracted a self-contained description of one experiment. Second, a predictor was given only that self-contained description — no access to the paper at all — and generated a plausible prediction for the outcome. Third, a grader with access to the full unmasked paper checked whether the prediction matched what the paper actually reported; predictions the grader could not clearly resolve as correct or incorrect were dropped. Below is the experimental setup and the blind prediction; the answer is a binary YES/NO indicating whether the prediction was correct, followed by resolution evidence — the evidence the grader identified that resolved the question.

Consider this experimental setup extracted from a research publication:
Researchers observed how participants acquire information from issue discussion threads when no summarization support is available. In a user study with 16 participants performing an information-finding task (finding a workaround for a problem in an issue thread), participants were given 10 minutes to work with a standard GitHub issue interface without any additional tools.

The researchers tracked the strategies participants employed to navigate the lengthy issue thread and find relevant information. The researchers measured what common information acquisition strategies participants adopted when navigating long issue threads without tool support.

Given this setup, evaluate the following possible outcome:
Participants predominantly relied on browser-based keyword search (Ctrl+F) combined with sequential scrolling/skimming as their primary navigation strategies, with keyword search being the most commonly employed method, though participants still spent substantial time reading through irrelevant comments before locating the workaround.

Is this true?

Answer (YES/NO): NO